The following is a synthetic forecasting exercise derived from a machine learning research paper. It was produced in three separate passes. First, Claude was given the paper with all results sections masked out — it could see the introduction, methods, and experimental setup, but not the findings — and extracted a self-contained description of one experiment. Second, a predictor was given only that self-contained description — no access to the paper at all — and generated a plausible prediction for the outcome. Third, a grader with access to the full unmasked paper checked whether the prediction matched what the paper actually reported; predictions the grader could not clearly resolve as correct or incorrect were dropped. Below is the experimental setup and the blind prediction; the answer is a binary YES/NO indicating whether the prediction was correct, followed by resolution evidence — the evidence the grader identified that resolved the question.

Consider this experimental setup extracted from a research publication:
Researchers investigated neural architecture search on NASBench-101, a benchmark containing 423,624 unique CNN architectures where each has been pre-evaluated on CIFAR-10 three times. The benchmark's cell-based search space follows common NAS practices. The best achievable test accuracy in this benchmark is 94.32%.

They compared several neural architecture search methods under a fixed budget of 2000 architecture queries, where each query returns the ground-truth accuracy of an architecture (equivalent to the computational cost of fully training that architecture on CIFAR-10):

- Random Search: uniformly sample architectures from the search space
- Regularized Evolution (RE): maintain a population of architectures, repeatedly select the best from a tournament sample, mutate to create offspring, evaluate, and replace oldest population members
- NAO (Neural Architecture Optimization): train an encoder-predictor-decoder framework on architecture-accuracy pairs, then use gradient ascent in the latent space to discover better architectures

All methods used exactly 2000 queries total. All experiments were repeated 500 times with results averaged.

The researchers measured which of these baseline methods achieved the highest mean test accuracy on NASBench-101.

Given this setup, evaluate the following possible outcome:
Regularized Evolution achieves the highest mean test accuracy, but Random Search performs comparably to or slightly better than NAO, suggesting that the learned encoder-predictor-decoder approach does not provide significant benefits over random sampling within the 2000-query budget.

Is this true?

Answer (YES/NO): NO